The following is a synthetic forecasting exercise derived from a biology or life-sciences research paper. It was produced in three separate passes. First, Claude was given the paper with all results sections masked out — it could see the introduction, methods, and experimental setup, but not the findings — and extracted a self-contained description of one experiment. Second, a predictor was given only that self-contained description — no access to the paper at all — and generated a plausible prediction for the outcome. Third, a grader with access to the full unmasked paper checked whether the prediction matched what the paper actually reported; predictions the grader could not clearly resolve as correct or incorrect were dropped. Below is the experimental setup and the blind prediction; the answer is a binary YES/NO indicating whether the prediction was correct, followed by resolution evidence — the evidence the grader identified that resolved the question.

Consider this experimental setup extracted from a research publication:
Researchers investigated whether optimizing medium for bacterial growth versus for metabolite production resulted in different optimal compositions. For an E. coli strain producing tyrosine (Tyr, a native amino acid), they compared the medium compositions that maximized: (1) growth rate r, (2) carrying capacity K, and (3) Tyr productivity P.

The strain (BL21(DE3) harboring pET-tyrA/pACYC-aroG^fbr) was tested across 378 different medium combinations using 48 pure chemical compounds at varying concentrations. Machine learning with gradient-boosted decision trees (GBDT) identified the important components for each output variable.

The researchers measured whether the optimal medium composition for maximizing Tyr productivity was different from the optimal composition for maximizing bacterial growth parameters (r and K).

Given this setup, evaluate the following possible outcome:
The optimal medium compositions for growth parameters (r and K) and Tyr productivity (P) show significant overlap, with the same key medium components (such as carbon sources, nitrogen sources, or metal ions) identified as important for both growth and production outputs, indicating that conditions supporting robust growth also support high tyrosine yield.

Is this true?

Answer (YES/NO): NO